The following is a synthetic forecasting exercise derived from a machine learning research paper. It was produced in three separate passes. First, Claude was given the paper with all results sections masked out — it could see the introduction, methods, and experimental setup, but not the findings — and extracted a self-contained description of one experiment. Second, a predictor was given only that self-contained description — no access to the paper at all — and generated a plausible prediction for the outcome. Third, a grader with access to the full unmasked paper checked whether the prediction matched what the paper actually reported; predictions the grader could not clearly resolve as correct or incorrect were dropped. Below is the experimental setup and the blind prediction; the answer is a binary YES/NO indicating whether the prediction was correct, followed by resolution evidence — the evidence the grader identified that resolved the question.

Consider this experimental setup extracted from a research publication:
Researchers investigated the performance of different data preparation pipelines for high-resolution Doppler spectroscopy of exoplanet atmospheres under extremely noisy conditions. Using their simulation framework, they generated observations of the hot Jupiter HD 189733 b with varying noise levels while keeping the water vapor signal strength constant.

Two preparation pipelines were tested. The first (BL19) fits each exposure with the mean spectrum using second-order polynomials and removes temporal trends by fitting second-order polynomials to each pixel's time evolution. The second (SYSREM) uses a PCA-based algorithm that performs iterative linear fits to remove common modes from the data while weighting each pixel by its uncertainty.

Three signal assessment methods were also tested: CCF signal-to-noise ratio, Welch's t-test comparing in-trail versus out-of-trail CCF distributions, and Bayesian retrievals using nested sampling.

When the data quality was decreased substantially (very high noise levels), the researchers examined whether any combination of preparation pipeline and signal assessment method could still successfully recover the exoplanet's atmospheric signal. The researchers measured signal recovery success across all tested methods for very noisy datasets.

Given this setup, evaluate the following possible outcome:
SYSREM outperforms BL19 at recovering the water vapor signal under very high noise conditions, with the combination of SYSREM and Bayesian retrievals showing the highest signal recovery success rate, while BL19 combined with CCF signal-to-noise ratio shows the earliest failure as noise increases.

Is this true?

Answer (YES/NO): NO